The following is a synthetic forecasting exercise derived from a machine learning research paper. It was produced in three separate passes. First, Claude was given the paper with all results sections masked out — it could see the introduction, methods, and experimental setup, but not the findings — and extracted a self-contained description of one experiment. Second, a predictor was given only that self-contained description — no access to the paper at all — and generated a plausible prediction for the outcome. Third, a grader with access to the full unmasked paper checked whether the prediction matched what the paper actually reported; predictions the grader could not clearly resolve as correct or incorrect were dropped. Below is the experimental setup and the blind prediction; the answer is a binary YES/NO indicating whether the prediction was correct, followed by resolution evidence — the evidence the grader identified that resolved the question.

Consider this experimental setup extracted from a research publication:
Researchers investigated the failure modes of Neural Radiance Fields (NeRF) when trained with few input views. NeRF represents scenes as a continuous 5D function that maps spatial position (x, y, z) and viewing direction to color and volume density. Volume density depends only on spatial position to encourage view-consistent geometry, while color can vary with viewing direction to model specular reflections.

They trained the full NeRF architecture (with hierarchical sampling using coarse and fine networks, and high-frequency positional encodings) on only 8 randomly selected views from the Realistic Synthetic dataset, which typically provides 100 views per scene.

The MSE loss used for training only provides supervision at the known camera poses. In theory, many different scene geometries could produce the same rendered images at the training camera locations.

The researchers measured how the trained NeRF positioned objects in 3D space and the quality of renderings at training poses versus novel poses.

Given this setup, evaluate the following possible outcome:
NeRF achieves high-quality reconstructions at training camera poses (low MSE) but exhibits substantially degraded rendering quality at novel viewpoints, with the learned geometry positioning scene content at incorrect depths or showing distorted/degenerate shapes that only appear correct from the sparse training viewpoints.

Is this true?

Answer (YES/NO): NO